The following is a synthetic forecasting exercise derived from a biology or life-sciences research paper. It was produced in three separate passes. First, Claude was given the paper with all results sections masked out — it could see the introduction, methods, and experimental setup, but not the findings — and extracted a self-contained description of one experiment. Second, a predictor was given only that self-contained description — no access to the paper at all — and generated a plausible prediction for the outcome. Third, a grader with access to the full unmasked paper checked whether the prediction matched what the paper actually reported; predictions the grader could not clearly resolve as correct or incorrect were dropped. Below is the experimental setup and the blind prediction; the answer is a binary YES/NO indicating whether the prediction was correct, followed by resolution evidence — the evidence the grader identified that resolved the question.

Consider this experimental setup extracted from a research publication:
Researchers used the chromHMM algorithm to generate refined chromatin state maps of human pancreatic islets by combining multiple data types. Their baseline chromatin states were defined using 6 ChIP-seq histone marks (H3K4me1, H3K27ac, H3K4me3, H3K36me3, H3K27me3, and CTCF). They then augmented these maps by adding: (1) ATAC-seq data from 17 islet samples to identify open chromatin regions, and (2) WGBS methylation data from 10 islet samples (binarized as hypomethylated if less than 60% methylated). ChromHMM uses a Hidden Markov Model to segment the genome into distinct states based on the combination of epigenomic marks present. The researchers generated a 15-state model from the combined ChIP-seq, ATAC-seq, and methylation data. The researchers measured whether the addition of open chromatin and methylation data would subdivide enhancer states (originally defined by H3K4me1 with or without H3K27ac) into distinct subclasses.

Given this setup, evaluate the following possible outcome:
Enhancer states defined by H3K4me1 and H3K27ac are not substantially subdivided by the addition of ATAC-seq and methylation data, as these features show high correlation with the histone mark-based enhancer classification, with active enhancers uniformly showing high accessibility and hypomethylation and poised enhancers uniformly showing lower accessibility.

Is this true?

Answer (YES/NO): NO